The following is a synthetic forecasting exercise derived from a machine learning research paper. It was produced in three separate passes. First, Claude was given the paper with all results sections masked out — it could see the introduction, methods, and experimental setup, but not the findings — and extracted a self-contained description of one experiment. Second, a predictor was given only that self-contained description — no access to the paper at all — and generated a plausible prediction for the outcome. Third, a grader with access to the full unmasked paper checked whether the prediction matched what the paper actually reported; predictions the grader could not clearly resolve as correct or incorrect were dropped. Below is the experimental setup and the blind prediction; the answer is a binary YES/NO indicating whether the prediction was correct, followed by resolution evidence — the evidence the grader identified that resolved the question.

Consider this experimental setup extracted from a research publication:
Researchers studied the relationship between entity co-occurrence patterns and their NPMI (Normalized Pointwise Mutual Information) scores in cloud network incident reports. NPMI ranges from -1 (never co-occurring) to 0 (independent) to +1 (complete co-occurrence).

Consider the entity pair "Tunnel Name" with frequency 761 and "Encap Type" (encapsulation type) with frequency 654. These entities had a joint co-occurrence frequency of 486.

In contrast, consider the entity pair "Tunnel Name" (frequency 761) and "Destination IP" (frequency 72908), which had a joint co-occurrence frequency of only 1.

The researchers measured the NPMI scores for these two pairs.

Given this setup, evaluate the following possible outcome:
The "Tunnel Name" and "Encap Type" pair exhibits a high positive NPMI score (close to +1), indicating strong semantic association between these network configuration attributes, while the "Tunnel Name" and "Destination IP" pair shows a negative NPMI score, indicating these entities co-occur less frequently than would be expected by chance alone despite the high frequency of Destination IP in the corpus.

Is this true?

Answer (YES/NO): YES